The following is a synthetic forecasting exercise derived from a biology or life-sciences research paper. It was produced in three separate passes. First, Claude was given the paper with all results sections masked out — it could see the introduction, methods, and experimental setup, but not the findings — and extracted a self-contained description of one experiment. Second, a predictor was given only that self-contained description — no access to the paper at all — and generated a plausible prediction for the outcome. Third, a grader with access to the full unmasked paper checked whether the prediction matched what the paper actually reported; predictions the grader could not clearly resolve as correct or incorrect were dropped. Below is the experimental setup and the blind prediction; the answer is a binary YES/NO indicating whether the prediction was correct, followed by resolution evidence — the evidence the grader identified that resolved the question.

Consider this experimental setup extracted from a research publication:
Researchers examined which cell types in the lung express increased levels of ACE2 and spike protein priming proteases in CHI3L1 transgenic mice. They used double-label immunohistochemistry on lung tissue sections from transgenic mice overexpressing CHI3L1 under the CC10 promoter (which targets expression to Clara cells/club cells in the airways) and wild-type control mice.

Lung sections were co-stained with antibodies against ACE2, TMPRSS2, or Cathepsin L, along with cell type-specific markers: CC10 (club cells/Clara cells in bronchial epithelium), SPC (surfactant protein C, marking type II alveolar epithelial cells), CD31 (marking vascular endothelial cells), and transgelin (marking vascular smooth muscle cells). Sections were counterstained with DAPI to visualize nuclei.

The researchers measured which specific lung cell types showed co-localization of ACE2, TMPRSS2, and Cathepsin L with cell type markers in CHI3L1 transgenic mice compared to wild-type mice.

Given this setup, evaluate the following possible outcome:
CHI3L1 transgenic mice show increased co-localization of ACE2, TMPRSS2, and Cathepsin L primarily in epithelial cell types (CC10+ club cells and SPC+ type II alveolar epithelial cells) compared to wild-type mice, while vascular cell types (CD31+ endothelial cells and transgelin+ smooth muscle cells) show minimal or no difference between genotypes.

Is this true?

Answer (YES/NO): NO